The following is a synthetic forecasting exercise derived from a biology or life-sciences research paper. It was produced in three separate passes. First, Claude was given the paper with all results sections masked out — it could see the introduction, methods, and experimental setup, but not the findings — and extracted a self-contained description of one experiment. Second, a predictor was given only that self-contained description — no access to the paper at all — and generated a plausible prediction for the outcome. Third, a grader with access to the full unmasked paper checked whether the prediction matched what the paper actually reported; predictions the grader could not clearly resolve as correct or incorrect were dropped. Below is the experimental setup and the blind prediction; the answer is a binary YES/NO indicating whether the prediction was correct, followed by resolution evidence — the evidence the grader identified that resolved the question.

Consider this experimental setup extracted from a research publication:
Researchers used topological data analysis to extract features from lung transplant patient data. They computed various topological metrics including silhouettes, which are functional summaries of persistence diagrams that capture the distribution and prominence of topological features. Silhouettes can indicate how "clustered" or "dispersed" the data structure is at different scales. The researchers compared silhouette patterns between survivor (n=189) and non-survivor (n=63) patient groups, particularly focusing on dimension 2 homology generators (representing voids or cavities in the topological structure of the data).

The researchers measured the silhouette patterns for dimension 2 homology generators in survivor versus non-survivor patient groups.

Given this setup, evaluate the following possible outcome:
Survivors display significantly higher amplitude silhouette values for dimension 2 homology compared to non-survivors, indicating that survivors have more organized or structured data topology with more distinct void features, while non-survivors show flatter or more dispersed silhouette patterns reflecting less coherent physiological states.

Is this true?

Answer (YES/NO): NO